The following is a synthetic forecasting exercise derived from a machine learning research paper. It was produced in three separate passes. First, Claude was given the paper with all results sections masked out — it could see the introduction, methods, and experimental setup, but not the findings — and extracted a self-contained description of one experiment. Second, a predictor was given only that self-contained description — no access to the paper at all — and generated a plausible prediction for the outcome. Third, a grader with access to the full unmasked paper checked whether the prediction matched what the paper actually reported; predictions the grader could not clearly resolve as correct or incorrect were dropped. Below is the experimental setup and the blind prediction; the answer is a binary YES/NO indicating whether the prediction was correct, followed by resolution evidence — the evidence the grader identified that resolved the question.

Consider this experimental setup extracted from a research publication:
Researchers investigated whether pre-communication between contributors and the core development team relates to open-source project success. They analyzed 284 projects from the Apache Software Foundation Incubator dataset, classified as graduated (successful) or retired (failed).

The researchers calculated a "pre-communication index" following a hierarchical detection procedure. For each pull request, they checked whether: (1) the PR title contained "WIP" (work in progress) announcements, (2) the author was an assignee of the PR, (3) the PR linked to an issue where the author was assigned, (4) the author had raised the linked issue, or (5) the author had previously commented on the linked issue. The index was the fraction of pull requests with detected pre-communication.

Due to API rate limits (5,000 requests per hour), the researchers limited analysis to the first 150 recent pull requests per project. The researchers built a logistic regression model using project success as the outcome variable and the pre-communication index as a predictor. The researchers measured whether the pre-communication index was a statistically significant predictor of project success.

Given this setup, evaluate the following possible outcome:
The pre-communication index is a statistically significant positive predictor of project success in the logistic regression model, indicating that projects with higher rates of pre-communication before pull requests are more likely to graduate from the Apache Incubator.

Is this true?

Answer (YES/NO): NO